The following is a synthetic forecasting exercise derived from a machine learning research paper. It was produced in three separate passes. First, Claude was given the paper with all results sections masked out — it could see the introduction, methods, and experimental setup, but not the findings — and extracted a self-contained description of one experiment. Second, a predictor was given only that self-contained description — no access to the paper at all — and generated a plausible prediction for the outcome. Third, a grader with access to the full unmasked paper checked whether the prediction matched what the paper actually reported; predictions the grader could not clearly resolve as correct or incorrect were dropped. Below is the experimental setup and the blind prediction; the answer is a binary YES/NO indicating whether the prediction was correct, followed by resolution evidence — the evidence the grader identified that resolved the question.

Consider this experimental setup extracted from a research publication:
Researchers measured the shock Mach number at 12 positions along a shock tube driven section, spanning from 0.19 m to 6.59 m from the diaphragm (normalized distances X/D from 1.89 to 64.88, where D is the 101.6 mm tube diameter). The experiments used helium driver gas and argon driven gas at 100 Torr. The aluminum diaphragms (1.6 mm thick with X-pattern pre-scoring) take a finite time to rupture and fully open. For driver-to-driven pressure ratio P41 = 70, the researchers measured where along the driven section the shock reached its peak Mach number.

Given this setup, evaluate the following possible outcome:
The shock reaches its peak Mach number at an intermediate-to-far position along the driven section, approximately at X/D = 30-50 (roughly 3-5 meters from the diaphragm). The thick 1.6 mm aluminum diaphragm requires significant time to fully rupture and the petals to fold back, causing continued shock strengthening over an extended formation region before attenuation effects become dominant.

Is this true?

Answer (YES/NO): NO